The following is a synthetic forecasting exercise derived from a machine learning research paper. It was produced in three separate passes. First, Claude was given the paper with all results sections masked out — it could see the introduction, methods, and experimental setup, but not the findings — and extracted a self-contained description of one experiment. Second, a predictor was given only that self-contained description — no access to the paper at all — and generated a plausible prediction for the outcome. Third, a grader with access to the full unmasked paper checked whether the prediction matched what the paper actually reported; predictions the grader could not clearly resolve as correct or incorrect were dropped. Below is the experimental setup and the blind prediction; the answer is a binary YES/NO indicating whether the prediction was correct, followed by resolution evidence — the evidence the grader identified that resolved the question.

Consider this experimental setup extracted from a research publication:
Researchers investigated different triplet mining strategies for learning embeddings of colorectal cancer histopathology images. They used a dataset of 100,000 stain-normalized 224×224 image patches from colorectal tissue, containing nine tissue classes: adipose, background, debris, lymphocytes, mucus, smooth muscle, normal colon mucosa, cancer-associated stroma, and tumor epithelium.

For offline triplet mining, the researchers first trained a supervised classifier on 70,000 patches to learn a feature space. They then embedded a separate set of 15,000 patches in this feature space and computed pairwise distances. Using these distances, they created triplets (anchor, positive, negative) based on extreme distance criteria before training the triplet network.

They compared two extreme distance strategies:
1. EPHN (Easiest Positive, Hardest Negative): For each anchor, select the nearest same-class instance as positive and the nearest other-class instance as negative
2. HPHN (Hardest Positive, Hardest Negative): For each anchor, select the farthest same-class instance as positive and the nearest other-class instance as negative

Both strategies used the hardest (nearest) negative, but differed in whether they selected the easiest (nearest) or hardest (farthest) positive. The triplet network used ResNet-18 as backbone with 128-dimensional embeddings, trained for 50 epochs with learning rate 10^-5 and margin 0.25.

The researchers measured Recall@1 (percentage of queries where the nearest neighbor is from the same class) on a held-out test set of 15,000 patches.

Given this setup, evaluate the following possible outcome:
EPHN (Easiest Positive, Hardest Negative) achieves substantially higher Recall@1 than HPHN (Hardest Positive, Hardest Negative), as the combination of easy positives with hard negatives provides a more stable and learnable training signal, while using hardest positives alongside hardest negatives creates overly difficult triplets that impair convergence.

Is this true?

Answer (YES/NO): YES